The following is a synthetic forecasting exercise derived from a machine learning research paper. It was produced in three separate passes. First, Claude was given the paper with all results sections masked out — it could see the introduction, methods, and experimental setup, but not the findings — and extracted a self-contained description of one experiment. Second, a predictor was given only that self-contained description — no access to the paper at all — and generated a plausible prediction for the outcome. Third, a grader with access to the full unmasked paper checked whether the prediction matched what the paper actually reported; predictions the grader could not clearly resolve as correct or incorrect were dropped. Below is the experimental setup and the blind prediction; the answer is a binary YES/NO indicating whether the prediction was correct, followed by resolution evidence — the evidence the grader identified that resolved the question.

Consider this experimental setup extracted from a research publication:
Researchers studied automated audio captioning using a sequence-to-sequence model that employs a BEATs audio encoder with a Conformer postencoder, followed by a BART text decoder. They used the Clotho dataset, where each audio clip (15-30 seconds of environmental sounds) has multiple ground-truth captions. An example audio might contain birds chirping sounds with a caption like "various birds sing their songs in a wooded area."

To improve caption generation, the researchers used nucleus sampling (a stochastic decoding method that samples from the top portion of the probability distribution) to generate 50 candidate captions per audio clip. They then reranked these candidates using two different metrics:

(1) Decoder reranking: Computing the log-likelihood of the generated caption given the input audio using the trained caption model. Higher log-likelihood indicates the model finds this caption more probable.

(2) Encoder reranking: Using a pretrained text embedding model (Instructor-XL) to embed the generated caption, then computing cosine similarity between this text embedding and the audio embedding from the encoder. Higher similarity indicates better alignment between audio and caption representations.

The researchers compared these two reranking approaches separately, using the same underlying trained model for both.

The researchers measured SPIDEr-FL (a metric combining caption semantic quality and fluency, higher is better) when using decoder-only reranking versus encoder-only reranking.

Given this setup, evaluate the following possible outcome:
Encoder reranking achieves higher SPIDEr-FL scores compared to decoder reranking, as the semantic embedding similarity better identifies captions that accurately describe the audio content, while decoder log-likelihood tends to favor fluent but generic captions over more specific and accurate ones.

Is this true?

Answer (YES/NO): NO